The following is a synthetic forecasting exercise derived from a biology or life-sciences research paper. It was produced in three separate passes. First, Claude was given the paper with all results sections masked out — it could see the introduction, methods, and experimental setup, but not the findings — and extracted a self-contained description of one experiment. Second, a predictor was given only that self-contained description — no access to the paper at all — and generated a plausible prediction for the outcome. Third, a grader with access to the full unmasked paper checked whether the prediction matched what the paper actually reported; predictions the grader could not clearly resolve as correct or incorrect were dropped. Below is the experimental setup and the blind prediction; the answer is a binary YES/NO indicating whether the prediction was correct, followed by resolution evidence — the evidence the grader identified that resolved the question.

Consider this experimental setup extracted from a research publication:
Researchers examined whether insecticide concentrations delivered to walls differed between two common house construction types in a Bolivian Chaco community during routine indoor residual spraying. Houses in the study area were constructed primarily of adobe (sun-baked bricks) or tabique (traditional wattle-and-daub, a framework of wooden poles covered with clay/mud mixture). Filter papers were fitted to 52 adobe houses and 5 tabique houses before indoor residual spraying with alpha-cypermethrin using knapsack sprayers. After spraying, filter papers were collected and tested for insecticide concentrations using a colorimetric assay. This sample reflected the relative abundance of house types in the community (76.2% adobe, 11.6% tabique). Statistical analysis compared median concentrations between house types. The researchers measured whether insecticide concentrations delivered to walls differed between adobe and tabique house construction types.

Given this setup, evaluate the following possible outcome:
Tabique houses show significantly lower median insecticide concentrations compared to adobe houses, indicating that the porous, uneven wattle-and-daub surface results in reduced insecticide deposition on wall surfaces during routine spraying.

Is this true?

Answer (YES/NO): NO